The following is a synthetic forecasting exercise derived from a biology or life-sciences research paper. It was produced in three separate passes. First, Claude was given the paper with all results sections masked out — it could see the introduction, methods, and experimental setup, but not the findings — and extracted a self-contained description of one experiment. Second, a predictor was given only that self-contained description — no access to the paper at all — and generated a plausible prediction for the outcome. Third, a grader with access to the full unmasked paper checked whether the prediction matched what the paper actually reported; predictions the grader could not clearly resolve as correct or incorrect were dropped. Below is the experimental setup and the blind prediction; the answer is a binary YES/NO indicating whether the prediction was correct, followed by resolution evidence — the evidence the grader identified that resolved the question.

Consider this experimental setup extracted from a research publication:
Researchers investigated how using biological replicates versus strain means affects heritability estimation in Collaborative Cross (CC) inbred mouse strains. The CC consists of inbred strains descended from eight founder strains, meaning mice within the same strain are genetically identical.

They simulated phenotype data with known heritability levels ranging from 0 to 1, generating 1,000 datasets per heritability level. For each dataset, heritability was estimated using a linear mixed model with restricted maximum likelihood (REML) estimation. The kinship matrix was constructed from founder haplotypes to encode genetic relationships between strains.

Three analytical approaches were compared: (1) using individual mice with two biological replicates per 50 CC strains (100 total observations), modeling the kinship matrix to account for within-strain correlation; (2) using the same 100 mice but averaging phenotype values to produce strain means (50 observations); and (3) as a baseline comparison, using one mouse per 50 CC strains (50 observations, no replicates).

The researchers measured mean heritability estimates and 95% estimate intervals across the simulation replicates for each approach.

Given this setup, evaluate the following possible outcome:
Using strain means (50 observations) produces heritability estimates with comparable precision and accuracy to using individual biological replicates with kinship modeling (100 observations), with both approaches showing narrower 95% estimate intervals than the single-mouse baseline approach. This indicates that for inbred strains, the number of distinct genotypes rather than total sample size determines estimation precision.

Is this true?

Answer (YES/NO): NO